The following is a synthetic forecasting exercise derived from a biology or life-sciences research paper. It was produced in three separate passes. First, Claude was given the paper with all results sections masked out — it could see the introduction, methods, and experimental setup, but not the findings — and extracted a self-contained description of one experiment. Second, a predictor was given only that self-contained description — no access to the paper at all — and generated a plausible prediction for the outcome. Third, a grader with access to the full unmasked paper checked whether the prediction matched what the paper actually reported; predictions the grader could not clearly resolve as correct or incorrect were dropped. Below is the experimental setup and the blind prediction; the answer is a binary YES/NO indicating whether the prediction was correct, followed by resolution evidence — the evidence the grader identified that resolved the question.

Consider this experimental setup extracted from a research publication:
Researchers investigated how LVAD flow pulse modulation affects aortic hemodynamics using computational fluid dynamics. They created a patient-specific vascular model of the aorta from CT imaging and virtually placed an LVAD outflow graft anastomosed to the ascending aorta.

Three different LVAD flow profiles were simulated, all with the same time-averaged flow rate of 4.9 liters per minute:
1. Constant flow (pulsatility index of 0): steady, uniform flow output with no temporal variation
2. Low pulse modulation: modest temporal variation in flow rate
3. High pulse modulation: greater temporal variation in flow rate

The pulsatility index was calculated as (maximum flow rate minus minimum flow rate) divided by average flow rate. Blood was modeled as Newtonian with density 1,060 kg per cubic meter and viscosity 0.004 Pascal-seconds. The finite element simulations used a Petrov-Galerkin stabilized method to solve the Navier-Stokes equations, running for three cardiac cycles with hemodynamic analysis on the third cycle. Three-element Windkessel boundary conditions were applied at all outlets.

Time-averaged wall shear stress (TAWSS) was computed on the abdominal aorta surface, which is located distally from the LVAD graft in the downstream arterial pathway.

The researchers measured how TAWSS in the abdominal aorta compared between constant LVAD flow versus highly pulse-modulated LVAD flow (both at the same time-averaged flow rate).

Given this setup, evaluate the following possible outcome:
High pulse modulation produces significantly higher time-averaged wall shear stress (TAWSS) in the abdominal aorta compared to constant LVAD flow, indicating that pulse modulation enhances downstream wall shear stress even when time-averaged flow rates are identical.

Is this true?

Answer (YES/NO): YES